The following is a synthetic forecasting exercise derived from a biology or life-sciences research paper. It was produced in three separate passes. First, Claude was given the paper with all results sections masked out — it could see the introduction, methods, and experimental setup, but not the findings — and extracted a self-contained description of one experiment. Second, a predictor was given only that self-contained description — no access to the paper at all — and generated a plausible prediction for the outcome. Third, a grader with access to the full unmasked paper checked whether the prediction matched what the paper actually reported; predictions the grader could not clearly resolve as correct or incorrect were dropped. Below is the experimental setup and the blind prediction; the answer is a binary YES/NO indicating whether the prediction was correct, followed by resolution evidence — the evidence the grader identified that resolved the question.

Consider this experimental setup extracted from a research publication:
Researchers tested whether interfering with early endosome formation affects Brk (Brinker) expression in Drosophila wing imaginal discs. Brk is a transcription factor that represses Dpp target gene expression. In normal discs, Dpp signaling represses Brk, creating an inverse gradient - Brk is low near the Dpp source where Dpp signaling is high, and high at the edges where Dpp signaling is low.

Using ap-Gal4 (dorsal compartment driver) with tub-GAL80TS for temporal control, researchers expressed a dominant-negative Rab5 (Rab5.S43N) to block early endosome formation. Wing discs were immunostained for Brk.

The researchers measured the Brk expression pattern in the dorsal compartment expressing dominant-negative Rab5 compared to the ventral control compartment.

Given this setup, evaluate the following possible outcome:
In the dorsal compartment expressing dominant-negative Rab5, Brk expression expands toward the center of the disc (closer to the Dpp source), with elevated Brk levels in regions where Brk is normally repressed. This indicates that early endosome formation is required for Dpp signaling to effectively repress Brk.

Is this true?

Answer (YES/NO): NO